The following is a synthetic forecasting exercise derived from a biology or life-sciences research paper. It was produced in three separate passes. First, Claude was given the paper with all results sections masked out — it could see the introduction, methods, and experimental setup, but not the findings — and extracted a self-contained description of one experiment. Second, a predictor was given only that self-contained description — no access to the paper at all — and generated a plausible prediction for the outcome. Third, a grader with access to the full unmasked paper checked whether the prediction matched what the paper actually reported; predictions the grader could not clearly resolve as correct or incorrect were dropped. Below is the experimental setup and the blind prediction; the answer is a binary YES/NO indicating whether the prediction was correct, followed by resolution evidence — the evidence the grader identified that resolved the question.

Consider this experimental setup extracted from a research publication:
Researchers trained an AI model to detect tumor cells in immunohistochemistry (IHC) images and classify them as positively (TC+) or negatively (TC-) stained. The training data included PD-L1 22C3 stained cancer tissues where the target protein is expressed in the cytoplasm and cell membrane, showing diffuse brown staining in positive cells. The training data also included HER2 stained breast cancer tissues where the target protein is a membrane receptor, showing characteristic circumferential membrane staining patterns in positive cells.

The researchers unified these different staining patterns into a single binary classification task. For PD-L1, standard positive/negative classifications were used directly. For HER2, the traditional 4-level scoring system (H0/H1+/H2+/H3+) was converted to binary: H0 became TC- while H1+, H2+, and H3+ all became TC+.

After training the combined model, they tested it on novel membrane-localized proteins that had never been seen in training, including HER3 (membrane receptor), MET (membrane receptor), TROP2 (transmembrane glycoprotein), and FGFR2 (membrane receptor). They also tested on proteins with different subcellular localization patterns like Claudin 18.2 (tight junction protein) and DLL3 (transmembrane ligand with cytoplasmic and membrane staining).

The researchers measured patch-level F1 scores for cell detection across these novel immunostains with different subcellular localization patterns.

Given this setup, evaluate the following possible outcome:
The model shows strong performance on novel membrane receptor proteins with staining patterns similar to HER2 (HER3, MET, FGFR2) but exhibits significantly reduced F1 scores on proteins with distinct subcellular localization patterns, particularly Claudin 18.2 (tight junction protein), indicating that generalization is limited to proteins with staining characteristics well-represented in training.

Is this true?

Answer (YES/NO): NO